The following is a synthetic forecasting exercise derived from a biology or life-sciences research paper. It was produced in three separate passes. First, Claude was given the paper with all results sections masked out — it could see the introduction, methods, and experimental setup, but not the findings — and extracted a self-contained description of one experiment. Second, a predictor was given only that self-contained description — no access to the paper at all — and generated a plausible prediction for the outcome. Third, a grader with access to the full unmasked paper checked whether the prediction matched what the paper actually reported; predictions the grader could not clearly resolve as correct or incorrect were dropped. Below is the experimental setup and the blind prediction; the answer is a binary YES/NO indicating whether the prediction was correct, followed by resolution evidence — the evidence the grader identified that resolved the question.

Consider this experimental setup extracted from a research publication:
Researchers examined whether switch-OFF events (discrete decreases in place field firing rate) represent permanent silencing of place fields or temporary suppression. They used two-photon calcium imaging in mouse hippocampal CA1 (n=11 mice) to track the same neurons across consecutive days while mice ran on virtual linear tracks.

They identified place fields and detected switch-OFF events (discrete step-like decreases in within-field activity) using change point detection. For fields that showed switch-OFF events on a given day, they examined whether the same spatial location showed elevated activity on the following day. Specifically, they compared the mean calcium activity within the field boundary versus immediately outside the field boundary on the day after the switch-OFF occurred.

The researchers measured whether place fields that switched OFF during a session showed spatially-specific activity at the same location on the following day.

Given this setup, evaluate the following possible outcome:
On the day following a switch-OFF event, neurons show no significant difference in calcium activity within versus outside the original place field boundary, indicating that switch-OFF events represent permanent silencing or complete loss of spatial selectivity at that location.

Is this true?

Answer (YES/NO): NO